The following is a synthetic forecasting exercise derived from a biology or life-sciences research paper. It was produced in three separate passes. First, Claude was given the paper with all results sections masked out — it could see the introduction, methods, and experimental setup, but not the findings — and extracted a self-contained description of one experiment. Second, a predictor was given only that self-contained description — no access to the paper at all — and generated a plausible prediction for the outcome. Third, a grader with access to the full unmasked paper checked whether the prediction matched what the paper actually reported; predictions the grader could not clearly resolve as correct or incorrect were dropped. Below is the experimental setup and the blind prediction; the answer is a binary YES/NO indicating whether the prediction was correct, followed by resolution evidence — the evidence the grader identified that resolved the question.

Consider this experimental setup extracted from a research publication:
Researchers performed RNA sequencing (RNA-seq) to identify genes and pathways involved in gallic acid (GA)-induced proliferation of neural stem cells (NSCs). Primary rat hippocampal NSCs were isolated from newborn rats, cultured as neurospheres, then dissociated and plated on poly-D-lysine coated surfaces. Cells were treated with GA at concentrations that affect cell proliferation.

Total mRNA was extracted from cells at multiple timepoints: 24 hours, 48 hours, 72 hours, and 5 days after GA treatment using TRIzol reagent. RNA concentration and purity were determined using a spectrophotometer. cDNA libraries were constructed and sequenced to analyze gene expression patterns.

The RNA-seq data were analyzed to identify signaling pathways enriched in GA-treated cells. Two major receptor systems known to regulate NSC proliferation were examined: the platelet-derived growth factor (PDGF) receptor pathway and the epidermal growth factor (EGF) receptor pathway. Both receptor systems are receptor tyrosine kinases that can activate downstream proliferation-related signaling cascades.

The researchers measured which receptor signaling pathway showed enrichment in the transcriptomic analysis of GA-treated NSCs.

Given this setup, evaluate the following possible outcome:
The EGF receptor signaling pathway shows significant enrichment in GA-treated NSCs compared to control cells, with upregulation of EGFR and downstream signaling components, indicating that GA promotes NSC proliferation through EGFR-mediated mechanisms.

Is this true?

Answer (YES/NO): NO